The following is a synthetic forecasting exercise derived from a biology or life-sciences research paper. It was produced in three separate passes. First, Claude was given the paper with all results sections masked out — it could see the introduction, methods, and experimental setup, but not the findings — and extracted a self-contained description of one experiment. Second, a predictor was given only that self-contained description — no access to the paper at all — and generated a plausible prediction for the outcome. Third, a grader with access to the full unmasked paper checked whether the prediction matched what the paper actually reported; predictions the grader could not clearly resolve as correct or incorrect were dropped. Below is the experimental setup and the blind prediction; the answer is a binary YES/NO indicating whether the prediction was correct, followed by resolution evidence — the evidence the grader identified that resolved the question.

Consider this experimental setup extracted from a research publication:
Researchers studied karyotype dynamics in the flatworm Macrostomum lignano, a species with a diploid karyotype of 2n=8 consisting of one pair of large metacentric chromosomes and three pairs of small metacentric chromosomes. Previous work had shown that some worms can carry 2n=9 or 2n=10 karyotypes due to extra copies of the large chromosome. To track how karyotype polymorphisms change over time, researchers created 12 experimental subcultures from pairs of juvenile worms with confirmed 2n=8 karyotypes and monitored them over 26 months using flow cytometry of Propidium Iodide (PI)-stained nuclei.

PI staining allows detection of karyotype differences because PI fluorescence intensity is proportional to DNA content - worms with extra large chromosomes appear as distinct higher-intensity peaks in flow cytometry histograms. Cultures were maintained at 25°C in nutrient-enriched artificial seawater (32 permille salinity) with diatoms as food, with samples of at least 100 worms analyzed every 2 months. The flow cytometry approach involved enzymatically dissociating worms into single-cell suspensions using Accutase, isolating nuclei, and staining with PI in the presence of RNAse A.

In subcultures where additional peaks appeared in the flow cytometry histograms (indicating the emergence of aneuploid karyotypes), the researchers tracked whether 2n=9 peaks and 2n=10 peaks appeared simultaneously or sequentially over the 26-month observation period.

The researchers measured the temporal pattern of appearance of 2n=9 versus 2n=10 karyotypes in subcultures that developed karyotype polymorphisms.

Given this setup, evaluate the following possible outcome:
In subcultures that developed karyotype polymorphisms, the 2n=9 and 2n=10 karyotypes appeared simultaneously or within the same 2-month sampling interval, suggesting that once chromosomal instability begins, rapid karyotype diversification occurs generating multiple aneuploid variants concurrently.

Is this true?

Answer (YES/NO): NO